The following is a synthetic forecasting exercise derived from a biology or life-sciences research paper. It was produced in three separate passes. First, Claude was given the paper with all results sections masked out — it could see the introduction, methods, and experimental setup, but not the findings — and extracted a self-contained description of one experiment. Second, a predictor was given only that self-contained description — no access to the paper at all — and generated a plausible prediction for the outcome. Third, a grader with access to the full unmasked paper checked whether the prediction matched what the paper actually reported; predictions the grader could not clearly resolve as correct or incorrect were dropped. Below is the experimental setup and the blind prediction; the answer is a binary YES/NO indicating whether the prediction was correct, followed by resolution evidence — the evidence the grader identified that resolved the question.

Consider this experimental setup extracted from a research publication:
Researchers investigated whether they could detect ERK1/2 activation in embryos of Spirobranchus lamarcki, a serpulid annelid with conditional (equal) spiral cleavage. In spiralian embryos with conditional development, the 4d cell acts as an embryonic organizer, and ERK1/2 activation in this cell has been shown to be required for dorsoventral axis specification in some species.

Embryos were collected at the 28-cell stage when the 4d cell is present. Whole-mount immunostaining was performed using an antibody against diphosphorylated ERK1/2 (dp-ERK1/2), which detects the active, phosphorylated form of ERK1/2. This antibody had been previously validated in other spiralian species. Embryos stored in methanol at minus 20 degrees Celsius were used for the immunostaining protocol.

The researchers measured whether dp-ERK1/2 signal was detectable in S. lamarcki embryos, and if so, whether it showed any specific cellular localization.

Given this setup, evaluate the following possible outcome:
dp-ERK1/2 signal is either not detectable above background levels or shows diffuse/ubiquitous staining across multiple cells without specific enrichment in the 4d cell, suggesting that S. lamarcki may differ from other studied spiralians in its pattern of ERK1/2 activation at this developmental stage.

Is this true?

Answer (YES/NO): NO